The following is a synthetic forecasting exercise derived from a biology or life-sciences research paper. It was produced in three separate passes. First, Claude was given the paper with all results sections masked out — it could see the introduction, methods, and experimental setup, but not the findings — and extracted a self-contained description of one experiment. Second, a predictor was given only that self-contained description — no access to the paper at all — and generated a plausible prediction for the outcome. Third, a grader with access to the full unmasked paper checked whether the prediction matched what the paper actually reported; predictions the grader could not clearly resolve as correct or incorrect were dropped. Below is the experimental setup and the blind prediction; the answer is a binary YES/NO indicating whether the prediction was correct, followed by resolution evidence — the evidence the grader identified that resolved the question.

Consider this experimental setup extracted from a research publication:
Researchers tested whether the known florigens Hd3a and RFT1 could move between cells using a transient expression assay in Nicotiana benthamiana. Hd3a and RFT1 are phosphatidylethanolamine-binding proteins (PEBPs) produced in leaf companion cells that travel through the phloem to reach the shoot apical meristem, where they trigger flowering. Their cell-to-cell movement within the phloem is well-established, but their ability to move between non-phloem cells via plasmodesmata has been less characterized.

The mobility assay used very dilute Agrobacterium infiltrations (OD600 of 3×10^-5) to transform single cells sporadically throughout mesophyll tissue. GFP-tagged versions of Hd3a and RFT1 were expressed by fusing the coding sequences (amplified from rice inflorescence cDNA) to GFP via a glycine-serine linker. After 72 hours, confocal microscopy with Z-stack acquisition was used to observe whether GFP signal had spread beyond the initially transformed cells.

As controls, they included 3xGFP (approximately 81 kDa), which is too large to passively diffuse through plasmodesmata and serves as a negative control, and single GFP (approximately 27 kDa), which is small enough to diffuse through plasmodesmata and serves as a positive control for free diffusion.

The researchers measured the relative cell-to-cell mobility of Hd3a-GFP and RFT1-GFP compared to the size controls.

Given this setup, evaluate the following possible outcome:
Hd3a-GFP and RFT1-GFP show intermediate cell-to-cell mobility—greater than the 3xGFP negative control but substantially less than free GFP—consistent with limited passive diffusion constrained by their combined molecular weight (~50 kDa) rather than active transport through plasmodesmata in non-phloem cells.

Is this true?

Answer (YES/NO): NO